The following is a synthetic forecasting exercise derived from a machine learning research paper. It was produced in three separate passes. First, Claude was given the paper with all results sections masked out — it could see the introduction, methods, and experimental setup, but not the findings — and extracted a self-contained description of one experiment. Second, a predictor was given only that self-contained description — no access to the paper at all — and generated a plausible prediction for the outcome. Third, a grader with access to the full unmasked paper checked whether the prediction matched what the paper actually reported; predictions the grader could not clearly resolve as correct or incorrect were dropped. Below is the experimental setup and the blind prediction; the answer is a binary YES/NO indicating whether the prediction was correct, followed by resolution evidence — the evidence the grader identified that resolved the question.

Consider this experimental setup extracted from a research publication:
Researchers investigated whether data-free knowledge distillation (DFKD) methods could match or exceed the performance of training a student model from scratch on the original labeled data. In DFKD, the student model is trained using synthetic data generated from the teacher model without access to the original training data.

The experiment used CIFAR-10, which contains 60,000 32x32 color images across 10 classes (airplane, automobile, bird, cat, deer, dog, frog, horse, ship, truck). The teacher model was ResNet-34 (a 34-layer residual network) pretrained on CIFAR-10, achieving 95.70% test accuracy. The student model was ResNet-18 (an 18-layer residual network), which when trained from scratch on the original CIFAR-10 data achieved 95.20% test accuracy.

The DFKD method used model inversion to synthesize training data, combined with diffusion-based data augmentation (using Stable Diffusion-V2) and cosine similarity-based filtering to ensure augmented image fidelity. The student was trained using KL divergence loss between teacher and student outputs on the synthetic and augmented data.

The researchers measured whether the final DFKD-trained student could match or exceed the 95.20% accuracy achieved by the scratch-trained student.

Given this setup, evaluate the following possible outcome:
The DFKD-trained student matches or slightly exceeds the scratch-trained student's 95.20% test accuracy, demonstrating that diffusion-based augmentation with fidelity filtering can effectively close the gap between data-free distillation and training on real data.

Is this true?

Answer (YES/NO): YES